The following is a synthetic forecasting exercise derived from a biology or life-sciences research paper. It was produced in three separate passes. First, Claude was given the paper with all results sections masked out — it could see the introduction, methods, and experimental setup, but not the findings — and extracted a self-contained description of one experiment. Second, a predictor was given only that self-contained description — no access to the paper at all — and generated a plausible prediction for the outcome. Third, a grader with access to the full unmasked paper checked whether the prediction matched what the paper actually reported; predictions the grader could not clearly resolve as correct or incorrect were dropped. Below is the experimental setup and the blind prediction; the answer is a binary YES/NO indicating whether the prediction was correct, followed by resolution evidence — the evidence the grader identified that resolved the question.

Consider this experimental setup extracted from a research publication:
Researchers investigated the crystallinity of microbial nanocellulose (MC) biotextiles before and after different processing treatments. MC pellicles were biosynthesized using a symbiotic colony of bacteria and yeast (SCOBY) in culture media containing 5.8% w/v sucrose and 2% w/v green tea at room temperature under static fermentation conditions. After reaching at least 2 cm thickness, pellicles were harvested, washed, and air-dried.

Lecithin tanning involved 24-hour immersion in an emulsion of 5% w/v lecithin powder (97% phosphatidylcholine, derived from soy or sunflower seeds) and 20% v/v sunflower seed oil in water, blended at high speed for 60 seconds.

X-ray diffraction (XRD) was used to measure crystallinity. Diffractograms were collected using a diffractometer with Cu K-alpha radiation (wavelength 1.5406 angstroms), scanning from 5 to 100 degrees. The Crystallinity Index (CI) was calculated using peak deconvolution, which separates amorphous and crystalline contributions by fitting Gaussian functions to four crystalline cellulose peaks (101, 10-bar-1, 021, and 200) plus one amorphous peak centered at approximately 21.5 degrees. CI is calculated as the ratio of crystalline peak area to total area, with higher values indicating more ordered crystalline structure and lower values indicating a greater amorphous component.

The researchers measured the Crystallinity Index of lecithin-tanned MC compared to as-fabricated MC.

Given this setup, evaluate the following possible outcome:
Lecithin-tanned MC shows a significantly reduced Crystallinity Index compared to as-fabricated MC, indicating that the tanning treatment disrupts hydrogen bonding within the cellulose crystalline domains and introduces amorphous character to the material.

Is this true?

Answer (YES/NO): NO